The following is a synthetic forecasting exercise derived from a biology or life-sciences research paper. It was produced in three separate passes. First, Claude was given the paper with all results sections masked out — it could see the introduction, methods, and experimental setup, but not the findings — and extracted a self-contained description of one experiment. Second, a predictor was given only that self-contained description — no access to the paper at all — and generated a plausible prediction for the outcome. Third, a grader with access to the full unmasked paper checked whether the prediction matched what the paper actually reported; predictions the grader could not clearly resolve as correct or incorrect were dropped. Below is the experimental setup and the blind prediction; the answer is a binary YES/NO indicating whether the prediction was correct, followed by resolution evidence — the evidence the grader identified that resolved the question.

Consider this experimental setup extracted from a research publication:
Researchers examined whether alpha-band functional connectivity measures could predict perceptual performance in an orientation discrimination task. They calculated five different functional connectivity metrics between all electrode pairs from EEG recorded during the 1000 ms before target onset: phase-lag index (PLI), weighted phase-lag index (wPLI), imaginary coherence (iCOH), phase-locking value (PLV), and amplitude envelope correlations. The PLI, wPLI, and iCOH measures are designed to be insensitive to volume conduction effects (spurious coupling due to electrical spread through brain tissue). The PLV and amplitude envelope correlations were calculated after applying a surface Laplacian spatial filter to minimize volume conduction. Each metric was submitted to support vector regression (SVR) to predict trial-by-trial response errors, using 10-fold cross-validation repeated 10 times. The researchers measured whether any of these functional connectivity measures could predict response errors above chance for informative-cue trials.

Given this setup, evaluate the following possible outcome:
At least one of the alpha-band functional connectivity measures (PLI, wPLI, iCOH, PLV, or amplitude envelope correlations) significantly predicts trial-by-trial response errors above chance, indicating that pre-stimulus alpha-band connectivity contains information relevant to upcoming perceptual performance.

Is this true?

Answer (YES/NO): NO